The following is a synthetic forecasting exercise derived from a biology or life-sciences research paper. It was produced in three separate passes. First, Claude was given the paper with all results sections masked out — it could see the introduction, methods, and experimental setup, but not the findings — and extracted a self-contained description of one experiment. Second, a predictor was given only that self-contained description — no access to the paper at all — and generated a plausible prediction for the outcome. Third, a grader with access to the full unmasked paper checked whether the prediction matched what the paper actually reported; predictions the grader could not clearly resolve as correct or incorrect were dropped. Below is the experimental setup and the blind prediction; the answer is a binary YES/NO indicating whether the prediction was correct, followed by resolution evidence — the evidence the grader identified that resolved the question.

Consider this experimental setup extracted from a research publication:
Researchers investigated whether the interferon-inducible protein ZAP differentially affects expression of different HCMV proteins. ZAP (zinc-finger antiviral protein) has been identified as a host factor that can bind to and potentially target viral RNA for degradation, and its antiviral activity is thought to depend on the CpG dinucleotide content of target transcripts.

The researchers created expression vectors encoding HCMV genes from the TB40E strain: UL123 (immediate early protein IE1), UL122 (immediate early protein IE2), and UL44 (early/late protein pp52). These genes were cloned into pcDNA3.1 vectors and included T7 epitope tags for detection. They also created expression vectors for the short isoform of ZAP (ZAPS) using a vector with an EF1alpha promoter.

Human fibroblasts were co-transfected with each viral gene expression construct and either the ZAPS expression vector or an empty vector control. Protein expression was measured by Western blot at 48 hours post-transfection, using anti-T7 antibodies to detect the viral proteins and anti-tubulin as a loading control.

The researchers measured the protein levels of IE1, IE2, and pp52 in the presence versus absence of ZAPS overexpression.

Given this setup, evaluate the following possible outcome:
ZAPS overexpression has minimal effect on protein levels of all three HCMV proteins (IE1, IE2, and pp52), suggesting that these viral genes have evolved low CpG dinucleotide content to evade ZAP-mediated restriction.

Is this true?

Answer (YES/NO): NO